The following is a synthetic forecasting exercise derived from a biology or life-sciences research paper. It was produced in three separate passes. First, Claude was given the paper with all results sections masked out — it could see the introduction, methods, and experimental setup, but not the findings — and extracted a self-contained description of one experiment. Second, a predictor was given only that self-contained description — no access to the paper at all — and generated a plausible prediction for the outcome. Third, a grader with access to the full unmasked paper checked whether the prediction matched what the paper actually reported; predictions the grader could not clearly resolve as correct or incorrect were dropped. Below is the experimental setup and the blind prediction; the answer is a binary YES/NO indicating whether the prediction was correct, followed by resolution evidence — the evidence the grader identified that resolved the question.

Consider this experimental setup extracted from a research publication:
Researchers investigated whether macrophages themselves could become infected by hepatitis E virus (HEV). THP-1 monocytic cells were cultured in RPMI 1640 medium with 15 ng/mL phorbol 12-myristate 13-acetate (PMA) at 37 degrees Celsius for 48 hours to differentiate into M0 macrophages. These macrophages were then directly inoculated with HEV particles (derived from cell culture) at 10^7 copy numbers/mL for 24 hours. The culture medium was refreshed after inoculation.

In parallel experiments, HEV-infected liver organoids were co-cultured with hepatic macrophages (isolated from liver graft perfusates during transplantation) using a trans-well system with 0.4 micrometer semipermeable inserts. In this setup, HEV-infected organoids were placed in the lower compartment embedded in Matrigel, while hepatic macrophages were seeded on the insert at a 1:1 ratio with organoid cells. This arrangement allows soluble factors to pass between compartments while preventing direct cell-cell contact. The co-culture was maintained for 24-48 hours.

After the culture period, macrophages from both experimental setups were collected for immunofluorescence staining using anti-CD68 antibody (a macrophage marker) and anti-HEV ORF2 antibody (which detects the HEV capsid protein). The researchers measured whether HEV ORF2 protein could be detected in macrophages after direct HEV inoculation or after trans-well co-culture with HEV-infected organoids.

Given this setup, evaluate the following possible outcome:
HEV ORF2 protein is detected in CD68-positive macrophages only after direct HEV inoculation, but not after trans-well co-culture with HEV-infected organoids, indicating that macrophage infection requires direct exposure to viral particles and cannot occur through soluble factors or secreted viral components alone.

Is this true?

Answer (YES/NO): NO